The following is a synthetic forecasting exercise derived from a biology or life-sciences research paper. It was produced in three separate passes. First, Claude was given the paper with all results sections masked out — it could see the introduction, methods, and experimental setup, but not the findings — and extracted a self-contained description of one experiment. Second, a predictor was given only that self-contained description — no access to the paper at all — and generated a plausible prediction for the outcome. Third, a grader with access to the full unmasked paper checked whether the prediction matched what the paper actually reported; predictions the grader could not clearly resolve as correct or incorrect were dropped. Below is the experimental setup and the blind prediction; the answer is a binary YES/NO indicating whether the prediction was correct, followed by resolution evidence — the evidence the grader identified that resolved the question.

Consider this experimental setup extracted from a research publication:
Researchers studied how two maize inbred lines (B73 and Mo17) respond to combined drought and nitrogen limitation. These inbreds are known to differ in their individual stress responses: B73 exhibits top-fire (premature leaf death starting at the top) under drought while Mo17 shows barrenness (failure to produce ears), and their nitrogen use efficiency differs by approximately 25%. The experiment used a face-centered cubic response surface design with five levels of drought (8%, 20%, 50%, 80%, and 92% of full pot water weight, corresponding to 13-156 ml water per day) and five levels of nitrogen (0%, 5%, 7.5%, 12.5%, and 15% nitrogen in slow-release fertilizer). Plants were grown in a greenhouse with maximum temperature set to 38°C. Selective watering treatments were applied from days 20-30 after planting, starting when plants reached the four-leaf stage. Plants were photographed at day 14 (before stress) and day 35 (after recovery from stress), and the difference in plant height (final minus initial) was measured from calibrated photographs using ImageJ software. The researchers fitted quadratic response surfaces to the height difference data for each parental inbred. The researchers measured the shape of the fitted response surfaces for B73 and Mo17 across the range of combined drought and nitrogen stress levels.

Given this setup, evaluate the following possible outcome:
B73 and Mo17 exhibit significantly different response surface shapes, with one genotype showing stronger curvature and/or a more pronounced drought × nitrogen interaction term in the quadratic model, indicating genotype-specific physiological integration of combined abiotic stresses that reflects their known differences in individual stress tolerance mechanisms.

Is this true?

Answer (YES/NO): YES